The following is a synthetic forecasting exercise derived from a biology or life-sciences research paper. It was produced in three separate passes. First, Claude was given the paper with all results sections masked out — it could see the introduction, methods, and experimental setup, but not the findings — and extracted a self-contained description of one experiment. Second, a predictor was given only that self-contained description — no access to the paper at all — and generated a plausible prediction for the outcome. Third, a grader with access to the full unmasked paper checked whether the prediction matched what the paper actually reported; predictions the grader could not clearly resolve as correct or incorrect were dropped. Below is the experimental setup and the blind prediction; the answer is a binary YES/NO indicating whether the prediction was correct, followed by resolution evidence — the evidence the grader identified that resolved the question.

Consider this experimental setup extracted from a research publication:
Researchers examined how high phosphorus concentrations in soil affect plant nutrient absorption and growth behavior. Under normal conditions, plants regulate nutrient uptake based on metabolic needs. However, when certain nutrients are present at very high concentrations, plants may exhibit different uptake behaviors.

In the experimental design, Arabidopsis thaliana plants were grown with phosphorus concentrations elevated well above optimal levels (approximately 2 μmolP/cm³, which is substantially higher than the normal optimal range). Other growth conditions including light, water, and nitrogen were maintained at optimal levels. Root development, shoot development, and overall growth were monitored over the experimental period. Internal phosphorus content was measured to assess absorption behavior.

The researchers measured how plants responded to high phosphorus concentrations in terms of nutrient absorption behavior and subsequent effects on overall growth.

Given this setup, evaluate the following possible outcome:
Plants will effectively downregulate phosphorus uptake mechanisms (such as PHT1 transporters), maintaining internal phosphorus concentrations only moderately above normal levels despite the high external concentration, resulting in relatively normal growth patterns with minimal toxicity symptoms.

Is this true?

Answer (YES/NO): NO